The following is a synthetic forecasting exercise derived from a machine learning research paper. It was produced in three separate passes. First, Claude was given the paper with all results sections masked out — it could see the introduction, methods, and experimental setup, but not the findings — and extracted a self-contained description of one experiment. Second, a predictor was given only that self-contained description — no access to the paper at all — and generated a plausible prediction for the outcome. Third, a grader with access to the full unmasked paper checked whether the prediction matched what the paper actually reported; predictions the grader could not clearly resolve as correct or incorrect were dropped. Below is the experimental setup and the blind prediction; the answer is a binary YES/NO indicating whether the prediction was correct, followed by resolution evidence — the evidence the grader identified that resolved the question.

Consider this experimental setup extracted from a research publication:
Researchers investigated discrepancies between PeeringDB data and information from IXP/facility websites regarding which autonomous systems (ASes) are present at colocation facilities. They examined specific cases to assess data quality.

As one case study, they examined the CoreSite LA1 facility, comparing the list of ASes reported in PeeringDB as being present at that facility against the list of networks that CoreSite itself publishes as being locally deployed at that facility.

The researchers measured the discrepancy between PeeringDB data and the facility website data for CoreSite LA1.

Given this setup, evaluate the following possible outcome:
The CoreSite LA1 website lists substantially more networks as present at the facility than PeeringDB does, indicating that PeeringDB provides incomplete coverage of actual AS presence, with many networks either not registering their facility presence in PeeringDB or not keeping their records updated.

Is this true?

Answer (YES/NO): NO